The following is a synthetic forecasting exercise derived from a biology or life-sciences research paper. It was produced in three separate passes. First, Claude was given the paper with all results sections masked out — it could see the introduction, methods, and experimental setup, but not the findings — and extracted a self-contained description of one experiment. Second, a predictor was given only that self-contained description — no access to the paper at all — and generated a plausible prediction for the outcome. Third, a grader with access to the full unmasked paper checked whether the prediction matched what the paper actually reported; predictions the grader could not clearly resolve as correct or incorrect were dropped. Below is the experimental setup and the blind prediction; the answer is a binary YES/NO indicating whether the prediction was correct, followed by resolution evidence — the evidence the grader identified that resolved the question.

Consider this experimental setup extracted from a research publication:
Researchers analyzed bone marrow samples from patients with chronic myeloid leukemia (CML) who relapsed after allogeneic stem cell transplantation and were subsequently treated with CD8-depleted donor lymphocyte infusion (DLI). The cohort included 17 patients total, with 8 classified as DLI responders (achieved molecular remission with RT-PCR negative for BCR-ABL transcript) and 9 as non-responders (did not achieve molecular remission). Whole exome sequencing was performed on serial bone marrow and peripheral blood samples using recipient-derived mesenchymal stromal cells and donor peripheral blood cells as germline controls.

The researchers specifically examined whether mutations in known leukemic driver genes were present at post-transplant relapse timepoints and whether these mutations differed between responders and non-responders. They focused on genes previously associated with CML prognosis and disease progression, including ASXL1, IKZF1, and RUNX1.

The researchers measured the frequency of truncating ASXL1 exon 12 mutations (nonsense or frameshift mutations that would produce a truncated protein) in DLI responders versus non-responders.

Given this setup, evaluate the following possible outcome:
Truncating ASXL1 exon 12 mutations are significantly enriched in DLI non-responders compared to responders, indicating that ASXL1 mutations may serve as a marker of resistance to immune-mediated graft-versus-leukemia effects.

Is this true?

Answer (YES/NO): YES